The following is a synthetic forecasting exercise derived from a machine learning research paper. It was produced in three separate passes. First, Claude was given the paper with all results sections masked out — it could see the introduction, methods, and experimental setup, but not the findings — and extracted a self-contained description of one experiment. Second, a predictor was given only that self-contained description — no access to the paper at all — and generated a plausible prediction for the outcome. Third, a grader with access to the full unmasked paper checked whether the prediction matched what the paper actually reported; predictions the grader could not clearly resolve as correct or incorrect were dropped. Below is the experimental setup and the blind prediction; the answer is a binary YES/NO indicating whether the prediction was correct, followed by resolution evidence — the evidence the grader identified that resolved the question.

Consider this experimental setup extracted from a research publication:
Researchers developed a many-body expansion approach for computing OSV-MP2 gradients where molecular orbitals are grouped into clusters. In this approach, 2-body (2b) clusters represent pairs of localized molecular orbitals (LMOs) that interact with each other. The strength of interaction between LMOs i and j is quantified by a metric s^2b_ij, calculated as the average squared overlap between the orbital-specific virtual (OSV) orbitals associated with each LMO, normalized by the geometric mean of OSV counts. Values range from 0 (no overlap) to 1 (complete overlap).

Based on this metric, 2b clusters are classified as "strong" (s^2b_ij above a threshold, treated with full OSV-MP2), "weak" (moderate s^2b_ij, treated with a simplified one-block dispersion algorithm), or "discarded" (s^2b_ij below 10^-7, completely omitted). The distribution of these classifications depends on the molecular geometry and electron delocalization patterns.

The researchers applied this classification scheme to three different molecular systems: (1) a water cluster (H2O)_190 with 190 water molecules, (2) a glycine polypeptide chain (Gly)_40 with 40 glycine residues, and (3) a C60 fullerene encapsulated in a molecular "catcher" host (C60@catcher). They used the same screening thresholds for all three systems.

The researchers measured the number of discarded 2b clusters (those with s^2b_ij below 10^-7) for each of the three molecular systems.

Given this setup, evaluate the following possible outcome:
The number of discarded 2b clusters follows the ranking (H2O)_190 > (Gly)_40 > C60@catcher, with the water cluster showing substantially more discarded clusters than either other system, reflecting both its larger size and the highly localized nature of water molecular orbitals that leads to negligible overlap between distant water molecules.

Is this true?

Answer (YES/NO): YES